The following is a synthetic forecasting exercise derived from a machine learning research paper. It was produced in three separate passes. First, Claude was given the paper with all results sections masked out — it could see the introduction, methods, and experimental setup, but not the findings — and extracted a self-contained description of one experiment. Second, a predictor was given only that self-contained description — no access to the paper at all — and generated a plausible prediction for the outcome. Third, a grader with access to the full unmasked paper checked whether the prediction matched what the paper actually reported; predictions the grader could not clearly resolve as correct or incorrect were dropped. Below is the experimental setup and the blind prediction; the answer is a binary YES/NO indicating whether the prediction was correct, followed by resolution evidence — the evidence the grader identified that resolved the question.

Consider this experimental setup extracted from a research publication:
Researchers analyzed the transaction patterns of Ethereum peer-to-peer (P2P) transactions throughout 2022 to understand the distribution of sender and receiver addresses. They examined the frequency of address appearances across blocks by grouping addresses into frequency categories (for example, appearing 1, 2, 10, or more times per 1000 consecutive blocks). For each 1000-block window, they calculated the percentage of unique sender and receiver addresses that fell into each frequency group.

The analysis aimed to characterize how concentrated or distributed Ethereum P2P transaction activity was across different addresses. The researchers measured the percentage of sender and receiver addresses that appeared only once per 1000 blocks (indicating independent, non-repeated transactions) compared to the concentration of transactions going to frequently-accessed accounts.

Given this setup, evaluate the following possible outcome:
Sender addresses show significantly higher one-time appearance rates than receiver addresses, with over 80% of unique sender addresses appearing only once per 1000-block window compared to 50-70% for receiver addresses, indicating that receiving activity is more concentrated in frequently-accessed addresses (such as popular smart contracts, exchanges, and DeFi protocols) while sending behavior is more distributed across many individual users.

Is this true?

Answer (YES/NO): NO